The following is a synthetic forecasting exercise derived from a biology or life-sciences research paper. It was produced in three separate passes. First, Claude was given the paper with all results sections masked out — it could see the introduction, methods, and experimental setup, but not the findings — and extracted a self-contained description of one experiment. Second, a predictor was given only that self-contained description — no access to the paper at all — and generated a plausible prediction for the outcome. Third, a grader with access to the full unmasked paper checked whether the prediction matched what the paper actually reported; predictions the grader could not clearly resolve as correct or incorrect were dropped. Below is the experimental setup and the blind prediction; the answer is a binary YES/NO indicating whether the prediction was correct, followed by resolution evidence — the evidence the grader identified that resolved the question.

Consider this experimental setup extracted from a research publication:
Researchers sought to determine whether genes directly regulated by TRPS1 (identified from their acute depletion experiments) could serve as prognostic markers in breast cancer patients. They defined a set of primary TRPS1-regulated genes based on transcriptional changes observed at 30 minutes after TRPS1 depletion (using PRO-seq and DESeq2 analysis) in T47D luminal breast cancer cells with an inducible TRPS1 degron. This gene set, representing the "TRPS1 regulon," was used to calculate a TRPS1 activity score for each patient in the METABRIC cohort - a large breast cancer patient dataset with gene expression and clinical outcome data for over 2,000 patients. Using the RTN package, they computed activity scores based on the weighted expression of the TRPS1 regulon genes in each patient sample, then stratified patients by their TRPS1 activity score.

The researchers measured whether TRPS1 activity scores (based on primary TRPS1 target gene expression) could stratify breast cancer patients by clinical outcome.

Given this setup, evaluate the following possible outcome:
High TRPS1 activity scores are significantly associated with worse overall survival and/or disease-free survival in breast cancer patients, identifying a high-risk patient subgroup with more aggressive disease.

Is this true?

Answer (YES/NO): YES